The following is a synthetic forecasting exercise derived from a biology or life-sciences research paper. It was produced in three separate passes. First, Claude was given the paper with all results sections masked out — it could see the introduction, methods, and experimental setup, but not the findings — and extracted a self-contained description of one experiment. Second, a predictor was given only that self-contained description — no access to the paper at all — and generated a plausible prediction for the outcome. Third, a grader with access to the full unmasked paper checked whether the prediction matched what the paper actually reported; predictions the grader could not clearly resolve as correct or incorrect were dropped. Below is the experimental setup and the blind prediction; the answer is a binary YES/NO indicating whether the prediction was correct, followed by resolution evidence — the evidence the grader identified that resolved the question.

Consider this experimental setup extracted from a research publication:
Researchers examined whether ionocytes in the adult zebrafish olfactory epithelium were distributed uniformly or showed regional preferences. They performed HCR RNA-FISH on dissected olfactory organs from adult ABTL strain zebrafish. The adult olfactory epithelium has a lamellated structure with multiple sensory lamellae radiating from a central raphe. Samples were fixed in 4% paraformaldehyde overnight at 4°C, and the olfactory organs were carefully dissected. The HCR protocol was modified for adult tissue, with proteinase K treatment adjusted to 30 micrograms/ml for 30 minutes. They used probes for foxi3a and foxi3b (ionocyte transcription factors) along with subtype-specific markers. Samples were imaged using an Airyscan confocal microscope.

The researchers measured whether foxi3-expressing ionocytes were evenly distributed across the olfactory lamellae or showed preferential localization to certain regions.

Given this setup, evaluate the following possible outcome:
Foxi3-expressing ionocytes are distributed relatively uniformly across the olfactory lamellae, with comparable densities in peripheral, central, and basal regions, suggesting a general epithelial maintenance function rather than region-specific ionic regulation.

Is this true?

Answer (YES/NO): NO